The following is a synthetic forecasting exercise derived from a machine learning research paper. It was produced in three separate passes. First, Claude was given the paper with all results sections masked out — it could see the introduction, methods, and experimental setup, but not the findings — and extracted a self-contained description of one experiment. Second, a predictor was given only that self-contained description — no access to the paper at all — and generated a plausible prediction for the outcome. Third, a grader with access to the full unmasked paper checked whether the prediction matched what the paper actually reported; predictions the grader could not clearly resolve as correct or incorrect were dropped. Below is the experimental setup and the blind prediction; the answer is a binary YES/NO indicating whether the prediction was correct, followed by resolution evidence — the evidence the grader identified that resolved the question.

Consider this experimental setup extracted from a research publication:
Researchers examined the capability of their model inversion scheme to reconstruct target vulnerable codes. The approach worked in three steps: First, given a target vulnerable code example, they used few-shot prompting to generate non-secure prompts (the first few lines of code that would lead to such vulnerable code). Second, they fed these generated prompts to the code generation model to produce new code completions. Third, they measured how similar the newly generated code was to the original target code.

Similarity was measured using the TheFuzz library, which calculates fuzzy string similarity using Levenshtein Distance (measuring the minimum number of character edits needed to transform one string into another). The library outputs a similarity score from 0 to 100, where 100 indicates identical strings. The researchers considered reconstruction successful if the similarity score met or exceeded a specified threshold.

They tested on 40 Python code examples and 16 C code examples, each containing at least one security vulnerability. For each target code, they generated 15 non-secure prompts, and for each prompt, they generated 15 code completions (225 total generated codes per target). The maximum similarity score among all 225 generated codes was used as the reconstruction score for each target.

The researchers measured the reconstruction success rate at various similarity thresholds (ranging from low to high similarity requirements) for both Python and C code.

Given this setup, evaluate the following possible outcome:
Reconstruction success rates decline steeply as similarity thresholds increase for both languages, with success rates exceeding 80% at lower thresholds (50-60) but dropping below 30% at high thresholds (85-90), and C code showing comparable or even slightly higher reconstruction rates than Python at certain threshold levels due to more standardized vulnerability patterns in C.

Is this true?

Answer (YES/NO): NO